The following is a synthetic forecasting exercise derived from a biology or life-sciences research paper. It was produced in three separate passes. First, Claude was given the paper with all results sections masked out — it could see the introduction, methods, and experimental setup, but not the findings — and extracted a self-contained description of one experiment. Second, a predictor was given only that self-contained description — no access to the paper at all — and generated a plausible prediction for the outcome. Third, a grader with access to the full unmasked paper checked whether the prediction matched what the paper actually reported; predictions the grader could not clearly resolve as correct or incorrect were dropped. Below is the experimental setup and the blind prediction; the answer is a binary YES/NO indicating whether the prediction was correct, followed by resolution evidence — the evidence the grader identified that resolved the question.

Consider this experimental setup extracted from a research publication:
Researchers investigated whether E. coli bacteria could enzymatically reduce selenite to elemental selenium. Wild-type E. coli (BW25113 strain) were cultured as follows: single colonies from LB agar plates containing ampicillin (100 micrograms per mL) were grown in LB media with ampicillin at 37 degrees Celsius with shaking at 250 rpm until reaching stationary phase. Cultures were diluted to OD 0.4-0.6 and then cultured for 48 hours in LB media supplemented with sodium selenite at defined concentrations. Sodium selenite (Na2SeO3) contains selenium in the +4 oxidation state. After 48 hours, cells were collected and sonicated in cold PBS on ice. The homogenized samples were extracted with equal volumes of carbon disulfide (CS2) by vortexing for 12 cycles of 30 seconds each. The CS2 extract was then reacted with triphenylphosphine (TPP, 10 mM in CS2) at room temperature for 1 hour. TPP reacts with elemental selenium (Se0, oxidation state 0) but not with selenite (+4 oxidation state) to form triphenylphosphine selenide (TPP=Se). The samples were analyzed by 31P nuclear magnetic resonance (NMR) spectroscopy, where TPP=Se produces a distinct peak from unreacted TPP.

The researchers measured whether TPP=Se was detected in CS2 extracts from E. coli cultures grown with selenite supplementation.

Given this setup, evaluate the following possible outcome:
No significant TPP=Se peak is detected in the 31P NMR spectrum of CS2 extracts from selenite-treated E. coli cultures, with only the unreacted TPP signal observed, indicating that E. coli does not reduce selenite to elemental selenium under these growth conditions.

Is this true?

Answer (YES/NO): NO